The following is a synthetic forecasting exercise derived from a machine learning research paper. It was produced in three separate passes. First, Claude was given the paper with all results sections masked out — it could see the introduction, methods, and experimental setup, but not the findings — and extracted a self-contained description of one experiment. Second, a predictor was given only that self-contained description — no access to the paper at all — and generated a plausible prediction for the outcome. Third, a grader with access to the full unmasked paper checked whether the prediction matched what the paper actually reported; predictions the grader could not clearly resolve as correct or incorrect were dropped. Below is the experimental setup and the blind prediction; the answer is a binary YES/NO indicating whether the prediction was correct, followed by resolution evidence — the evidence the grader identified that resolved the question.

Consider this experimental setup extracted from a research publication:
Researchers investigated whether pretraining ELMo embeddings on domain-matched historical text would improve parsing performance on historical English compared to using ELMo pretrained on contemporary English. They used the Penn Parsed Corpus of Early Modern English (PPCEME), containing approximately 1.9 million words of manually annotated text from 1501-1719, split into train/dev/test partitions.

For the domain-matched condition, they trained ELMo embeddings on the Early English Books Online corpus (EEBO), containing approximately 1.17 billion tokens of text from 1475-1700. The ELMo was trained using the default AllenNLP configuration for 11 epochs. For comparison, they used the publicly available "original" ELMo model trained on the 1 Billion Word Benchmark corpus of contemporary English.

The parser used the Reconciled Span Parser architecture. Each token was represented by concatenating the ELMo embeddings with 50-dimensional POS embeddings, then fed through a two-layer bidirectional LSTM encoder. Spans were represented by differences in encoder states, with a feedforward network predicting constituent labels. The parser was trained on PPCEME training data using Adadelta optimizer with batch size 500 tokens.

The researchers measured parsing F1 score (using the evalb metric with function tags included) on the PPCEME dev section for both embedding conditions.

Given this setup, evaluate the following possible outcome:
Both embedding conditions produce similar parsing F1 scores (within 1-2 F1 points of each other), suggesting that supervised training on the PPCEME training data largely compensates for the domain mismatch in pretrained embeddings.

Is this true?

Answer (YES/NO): NO